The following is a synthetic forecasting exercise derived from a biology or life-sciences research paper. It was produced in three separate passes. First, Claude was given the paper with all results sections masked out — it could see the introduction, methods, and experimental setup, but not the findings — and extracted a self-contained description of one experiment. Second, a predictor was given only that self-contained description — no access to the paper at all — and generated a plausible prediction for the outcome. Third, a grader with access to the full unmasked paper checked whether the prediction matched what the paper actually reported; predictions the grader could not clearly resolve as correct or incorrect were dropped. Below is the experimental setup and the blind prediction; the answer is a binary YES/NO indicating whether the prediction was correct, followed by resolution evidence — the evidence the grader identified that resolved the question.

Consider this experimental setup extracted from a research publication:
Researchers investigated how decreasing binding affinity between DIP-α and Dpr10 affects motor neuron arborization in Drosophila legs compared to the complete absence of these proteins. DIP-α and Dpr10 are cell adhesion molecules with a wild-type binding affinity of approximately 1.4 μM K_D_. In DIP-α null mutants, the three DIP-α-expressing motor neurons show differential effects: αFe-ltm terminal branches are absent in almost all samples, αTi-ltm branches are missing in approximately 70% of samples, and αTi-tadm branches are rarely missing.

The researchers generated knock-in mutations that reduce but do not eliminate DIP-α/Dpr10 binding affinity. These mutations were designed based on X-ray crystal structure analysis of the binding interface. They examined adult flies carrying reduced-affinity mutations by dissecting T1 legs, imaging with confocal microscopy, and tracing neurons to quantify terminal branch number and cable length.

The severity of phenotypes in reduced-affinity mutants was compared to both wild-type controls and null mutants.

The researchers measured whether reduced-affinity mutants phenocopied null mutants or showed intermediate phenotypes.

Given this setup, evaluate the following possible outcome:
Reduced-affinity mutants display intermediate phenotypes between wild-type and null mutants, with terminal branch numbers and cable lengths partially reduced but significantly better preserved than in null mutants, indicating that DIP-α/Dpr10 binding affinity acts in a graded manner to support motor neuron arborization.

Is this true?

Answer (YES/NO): NO